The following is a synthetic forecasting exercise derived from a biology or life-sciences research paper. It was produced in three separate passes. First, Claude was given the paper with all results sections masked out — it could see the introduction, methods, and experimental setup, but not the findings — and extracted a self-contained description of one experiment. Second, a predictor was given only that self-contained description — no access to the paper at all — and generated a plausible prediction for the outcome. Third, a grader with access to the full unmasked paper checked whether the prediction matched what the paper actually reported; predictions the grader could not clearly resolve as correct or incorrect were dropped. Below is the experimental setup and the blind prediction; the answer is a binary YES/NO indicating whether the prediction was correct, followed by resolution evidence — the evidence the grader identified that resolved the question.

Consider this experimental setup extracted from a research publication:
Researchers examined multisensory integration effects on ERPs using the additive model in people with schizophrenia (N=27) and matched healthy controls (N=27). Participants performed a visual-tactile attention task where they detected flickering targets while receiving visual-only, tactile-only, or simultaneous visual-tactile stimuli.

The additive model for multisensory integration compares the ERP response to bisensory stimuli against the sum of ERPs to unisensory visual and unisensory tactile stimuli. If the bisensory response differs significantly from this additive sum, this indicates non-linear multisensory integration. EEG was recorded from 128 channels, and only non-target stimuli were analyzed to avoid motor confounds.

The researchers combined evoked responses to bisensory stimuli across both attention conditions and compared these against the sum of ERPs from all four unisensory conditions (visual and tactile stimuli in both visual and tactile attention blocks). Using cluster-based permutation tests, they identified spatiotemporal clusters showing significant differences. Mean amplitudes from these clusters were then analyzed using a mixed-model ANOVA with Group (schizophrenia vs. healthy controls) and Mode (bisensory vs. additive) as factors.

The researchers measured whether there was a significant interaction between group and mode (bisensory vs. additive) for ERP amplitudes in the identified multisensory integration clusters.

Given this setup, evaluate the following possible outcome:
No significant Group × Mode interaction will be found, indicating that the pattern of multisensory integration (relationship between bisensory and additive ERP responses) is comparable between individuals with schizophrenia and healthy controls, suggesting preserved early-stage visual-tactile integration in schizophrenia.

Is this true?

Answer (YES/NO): YES